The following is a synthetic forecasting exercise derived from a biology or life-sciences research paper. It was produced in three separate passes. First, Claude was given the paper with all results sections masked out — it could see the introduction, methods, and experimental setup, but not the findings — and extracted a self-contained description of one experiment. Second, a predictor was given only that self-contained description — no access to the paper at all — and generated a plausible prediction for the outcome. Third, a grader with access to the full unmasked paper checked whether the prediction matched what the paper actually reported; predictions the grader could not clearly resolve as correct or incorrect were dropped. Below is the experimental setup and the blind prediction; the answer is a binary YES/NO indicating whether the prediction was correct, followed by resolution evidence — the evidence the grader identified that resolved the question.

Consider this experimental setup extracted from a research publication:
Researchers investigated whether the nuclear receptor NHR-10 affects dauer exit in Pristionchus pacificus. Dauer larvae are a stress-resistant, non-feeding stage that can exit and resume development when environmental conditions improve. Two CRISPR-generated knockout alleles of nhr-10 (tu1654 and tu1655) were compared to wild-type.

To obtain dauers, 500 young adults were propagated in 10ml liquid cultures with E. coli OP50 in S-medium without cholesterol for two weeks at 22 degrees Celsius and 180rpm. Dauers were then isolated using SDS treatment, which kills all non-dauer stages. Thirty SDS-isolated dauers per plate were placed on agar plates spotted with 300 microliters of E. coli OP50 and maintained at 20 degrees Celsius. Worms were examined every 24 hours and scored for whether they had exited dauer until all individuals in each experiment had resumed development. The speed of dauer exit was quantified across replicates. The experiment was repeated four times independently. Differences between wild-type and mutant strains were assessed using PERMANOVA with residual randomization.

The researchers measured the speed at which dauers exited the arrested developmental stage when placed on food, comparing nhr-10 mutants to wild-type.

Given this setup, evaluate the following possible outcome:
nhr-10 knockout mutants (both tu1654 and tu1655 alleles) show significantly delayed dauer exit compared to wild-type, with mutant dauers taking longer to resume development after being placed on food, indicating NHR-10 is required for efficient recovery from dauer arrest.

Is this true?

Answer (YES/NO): YES